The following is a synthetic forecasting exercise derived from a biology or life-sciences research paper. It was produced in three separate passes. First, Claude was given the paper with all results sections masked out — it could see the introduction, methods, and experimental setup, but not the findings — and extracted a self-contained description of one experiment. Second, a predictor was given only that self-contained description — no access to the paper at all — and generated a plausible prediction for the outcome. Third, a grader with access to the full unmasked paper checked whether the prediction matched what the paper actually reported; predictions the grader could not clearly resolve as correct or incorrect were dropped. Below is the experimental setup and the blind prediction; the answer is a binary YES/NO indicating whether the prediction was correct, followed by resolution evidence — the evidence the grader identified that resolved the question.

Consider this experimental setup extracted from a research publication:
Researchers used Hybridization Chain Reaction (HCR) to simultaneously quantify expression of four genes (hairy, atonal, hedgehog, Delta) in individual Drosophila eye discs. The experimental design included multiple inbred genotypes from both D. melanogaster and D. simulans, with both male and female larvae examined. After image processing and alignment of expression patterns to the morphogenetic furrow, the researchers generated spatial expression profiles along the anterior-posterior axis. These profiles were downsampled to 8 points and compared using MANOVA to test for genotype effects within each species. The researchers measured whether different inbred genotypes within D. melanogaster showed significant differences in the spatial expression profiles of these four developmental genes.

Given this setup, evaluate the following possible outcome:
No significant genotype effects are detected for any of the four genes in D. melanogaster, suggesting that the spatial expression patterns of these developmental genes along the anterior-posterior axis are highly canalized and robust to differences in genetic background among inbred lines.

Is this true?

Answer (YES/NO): NO